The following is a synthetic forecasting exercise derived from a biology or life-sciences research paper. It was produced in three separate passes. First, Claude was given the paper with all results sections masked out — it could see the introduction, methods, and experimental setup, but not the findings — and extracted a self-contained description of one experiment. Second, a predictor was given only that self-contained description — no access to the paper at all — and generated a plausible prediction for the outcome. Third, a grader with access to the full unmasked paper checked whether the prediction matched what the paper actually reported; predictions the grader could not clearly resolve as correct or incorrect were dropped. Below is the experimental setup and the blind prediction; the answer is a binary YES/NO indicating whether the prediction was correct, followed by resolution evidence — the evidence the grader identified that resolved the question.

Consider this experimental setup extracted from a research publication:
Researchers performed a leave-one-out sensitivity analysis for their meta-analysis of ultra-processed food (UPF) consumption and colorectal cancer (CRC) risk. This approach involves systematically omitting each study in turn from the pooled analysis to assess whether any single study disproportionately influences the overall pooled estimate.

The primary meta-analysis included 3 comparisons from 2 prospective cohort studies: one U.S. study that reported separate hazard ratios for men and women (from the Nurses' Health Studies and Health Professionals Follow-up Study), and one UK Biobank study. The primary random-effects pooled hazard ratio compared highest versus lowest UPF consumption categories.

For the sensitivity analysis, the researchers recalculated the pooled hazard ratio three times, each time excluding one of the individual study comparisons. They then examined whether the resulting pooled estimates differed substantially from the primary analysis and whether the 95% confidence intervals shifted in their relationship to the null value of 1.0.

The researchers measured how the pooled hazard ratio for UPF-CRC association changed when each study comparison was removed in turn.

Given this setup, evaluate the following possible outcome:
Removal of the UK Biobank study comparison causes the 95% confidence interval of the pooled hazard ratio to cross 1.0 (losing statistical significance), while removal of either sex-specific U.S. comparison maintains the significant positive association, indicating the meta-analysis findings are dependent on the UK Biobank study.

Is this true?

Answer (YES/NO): NO